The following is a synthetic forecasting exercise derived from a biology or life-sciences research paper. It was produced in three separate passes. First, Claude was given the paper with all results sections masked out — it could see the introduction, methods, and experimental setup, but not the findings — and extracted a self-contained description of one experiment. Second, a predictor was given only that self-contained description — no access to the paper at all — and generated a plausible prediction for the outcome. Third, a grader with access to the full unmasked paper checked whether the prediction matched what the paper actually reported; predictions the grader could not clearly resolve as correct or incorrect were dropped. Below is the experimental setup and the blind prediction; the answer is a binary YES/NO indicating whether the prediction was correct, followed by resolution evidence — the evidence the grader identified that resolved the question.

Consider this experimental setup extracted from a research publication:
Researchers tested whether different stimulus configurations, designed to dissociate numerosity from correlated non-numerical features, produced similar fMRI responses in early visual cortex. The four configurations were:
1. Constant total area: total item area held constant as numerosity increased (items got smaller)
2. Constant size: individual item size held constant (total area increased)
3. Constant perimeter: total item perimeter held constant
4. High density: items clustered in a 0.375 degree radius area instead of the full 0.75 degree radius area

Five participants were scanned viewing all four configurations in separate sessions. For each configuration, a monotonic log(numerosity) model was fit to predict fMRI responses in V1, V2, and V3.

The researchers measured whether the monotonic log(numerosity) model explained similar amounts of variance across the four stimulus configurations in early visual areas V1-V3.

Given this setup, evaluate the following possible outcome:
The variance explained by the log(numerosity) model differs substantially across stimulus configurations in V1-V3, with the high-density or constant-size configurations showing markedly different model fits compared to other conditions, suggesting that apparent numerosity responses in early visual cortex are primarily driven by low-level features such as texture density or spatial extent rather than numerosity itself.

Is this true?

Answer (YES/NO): NO